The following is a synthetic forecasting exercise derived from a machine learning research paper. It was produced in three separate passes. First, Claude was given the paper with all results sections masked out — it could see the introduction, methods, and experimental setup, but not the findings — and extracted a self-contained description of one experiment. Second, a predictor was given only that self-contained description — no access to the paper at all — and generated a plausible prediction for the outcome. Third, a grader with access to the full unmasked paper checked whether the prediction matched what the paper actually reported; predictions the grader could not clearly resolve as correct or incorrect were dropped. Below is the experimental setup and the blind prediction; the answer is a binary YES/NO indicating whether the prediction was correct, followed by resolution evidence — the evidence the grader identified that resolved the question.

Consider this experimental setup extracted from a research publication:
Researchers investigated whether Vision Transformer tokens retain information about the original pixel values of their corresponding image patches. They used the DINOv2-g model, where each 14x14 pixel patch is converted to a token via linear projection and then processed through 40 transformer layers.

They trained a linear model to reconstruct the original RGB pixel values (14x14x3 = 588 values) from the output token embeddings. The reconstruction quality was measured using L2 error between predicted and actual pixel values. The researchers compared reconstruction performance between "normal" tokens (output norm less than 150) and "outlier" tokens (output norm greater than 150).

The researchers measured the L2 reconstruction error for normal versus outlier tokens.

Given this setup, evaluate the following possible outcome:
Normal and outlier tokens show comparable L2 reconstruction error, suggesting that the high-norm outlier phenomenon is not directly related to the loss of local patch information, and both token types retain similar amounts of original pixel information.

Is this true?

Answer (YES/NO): NO